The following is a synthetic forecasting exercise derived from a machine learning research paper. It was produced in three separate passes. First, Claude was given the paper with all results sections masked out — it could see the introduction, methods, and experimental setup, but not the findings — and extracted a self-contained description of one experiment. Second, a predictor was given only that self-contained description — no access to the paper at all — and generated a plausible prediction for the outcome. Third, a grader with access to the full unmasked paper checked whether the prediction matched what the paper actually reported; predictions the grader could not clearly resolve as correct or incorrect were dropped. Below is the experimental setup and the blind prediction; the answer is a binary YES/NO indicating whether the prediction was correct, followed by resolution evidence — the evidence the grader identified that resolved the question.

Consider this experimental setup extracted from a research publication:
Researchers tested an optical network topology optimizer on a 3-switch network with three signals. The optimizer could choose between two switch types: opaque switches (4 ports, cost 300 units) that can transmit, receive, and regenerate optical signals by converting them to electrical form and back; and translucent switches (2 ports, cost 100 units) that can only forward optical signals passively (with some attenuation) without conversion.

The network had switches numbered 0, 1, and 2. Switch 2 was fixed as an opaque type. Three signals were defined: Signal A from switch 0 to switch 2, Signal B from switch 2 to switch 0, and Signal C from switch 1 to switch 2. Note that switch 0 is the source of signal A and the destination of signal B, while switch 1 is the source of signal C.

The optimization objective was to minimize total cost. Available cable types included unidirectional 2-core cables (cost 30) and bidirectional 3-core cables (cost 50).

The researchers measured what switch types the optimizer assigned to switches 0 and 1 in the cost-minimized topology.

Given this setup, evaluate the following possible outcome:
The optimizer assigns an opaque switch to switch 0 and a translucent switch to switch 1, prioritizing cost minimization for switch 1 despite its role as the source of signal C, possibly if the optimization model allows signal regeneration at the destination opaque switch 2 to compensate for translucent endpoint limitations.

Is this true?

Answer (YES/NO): NO